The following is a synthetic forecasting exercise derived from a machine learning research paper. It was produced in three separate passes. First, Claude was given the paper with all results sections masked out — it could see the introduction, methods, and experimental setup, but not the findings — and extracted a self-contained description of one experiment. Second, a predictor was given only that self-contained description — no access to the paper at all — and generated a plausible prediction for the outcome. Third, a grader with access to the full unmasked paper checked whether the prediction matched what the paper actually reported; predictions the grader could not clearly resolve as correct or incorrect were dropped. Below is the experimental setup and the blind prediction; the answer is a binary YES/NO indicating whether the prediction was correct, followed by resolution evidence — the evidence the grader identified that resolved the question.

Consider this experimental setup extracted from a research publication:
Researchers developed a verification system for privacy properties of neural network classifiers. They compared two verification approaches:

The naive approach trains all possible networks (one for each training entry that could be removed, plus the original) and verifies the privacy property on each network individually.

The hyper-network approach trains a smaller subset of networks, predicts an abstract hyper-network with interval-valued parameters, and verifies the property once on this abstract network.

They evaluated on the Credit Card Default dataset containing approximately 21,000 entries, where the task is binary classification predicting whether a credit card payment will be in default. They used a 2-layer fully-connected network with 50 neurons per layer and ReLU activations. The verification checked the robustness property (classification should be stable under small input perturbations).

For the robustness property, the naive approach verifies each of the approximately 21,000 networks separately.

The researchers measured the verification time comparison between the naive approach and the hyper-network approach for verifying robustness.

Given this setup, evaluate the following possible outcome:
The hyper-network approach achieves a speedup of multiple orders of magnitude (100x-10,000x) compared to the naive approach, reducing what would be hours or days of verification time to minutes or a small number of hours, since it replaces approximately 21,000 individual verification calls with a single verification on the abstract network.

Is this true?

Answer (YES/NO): NO